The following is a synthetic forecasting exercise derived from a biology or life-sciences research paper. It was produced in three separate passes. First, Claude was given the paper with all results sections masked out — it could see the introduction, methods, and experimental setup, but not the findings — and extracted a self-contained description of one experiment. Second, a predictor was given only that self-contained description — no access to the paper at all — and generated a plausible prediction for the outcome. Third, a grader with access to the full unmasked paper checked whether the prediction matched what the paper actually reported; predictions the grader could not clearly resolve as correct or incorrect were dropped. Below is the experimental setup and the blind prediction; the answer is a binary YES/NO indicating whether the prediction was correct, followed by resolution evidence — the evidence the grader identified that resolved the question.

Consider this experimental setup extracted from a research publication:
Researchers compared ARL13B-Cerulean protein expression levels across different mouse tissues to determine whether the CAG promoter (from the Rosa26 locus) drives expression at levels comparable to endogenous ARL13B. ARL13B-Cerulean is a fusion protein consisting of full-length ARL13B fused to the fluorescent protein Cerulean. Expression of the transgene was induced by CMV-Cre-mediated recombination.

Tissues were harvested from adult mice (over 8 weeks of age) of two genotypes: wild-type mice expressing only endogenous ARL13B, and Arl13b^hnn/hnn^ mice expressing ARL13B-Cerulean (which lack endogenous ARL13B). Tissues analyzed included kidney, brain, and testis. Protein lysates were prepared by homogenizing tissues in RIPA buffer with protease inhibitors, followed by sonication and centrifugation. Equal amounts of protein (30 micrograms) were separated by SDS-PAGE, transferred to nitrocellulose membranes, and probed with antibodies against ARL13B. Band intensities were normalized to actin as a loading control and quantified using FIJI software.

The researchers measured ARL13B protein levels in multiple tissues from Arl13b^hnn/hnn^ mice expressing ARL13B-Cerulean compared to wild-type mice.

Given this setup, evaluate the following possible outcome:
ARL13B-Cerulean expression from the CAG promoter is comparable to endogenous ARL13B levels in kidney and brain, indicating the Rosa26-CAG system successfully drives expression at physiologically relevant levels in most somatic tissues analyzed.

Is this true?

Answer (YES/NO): NO